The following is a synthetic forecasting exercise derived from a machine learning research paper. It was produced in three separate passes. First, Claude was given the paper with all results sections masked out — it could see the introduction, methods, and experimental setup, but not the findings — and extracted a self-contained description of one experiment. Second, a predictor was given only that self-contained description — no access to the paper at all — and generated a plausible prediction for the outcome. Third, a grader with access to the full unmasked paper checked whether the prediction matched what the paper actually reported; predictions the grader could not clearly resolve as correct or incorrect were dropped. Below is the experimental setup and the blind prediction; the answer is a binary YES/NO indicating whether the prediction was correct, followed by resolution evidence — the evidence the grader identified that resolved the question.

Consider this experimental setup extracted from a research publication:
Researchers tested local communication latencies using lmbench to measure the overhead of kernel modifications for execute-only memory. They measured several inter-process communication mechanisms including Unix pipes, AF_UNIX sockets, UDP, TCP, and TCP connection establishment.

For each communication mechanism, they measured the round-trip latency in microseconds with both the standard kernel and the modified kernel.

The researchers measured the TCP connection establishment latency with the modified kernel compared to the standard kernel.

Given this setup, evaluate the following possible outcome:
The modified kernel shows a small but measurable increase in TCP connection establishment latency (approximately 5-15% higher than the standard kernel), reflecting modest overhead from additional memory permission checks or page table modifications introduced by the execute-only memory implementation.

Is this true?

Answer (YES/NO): NO